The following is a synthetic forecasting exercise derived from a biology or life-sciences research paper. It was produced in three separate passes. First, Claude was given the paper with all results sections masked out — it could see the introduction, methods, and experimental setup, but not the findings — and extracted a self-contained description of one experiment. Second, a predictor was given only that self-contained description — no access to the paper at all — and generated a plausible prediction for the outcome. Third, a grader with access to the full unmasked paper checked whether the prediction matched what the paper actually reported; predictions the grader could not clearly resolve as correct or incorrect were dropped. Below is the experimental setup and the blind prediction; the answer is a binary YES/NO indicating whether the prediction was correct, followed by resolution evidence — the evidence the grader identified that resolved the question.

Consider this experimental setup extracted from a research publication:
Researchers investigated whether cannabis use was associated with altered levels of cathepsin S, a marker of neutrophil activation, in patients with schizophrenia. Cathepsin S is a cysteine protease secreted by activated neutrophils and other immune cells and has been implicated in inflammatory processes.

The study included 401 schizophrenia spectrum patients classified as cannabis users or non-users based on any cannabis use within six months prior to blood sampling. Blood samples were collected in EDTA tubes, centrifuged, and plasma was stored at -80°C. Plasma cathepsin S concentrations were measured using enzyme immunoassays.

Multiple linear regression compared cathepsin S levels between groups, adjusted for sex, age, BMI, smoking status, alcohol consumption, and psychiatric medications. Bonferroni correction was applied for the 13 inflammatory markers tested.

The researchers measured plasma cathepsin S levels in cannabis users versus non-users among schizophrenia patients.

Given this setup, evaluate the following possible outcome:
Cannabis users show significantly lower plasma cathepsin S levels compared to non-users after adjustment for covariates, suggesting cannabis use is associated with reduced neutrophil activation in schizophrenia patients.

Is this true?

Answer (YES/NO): NO